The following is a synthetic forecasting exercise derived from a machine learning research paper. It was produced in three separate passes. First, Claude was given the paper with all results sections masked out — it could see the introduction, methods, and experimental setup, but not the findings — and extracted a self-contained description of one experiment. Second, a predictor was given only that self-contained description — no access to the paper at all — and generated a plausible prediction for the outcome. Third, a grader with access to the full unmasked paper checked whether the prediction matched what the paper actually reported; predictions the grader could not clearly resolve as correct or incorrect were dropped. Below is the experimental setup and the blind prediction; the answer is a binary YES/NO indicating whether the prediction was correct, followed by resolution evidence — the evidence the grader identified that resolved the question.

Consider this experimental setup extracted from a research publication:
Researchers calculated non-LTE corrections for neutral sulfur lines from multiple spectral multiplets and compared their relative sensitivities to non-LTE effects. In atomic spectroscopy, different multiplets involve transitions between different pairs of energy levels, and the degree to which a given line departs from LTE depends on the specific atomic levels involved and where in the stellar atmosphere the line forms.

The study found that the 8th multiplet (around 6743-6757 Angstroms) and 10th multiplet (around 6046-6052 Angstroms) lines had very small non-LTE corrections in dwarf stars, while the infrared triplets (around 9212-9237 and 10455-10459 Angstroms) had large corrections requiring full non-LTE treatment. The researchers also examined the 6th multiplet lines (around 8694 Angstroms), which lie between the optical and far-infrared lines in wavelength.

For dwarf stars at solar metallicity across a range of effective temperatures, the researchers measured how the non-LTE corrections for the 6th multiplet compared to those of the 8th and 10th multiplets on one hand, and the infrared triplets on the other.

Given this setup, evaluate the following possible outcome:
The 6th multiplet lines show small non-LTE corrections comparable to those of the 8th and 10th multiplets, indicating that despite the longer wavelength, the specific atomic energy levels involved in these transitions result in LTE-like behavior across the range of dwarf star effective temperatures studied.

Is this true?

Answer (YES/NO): NO